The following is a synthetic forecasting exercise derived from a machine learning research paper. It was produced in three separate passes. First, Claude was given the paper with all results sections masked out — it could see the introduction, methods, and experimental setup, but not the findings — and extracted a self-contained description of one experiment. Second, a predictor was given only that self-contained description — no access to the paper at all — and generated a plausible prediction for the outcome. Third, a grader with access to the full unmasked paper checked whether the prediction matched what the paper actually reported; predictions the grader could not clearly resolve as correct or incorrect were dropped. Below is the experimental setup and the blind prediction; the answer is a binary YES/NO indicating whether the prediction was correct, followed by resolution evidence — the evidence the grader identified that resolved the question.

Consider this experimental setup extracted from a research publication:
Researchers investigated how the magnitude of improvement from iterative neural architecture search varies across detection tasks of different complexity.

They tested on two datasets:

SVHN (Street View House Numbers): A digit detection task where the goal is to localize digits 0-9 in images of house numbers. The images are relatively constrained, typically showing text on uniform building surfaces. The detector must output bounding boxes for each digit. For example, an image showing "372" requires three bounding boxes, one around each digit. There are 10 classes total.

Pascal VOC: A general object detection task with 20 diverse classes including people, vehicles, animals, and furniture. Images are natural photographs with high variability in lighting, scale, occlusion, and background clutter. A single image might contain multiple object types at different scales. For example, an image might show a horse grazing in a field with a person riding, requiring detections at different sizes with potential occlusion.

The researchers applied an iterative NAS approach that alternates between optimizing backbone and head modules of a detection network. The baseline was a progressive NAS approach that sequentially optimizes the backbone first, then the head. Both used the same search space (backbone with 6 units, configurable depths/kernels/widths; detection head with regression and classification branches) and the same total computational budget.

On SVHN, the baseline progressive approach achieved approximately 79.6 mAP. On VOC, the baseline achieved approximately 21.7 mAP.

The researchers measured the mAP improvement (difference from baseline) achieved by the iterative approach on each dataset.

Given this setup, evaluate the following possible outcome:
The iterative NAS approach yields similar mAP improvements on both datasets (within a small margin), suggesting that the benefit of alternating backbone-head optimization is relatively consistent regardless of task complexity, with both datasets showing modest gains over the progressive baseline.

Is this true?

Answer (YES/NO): NO